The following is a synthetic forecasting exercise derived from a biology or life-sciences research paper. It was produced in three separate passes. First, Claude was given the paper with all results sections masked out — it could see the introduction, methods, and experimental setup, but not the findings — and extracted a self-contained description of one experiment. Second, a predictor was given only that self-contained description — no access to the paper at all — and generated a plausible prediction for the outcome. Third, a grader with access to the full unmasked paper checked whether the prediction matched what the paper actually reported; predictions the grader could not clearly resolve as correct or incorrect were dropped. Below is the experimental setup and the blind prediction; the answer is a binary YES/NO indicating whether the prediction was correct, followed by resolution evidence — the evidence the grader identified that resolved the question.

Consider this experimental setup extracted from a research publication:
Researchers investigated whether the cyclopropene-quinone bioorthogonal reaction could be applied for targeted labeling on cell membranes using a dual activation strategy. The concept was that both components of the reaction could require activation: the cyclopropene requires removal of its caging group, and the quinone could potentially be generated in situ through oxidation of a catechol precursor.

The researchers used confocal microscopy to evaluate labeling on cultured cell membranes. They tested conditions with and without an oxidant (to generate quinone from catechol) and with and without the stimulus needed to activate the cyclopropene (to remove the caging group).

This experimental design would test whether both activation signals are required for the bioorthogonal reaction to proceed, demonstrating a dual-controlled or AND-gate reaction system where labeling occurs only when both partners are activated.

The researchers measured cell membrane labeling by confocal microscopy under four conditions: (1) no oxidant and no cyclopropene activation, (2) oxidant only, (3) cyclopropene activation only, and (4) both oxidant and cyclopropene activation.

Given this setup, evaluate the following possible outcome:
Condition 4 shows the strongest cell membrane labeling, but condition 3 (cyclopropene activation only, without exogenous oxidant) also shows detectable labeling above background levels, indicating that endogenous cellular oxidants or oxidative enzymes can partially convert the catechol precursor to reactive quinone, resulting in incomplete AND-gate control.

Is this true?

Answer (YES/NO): YES